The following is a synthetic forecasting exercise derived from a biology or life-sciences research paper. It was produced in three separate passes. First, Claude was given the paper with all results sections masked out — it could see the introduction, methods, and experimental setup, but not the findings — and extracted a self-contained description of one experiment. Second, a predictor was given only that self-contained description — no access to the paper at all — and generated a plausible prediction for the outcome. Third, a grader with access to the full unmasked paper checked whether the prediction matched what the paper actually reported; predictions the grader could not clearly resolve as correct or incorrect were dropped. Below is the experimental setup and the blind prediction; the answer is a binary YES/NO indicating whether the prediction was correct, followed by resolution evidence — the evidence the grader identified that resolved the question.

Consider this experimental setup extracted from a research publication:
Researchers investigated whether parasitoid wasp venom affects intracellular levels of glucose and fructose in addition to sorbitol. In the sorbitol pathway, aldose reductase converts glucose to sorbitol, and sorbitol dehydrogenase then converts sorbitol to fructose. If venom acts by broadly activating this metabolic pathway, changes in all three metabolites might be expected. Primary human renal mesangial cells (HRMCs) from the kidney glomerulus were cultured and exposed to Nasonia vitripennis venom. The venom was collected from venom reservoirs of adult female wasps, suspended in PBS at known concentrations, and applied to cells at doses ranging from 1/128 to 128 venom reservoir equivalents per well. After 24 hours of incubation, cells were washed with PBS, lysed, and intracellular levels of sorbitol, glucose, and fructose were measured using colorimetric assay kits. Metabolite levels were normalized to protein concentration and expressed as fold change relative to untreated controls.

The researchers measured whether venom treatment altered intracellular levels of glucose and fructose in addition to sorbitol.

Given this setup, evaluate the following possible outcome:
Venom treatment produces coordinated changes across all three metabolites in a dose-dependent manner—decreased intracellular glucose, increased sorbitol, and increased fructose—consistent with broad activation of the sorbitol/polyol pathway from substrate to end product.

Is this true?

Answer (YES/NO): NO